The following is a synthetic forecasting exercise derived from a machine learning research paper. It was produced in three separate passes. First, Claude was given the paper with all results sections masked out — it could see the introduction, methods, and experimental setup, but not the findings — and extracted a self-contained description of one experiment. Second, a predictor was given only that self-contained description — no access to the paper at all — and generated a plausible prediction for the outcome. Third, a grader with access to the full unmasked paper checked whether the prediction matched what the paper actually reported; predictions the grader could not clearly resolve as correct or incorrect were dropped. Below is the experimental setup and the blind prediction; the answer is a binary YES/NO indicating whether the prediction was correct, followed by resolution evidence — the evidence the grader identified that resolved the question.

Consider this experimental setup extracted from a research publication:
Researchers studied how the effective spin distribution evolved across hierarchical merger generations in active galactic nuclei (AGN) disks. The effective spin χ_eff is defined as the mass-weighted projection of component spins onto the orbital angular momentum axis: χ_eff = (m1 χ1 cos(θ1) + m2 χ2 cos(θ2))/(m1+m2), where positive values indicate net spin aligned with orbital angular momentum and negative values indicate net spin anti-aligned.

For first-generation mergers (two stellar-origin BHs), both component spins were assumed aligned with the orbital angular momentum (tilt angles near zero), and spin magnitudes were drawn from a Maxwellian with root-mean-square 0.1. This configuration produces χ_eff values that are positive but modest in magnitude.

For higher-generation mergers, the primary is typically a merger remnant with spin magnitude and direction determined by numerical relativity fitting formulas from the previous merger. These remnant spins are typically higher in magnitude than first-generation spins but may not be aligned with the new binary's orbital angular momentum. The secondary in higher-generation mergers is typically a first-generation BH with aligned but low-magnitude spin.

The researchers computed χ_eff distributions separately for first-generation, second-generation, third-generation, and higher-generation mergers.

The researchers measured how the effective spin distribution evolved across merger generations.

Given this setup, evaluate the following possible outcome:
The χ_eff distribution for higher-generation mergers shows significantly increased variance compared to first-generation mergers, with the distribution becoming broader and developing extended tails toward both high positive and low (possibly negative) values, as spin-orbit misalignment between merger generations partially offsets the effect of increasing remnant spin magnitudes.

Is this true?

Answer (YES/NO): NO